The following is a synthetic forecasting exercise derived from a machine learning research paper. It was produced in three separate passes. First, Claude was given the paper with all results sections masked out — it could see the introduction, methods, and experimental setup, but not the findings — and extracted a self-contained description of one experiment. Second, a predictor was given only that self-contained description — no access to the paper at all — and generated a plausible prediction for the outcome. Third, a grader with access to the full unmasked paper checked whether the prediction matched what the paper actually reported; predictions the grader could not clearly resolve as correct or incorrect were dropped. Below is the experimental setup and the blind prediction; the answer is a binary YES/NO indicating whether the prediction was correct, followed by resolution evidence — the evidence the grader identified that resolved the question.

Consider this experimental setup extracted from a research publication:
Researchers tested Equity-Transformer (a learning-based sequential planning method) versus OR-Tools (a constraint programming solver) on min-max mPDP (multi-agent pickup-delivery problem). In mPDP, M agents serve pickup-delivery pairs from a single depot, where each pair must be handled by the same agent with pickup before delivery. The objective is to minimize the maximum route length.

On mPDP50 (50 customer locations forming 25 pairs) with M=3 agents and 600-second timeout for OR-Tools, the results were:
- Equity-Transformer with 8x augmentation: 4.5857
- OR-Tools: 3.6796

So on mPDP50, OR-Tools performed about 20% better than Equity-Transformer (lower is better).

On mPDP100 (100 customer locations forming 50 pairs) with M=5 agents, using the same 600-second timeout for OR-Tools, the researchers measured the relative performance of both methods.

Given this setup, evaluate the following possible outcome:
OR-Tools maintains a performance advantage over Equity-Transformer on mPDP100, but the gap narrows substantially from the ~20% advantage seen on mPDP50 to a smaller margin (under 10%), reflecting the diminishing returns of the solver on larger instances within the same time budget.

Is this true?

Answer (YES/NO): NO